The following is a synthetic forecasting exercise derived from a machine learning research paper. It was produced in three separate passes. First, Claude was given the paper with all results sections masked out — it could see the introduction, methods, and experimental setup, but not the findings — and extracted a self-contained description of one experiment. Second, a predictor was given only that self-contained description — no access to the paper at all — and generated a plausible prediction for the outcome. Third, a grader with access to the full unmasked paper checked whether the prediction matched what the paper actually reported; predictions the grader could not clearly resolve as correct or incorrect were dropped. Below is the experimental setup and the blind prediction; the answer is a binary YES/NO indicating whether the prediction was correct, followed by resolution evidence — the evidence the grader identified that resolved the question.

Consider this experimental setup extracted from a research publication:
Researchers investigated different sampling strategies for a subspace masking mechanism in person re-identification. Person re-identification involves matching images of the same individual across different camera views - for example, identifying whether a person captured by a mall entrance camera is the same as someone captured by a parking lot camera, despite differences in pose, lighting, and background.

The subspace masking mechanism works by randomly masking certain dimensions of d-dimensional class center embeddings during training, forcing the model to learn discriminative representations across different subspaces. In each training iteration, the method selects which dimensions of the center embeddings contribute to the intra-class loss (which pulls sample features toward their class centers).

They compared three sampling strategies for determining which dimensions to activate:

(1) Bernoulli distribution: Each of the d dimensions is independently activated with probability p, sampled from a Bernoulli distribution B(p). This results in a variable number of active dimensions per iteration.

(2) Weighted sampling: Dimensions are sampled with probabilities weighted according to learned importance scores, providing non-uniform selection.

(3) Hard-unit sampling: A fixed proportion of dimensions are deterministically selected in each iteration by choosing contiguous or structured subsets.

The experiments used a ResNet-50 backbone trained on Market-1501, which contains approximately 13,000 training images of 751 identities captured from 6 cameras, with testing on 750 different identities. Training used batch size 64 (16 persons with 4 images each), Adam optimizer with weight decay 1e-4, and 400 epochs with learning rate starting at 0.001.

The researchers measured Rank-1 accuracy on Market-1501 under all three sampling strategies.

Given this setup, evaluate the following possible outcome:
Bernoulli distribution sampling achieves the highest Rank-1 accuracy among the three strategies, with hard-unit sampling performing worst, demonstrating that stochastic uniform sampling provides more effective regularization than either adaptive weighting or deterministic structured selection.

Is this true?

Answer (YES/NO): NO